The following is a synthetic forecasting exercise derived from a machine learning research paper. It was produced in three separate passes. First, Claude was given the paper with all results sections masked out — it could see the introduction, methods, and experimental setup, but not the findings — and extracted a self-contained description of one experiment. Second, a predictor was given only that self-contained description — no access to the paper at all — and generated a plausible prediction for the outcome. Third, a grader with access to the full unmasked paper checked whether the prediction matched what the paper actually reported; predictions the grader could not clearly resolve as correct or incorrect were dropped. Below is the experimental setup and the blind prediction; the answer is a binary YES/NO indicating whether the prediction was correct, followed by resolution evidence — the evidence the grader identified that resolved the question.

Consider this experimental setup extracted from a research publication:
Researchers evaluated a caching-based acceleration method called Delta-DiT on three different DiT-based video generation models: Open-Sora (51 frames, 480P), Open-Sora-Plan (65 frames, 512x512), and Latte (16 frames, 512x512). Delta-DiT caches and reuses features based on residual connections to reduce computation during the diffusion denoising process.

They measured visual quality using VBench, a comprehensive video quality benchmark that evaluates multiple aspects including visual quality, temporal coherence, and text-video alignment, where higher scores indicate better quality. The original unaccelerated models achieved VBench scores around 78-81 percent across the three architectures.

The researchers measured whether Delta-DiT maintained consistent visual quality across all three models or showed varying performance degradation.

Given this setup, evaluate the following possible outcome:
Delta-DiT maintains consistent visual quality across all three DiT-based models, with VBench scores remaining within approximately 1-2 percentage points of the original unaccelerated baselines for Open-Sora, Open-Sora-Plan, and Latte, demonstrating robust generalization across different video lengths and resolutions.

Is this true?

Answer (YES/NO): NO